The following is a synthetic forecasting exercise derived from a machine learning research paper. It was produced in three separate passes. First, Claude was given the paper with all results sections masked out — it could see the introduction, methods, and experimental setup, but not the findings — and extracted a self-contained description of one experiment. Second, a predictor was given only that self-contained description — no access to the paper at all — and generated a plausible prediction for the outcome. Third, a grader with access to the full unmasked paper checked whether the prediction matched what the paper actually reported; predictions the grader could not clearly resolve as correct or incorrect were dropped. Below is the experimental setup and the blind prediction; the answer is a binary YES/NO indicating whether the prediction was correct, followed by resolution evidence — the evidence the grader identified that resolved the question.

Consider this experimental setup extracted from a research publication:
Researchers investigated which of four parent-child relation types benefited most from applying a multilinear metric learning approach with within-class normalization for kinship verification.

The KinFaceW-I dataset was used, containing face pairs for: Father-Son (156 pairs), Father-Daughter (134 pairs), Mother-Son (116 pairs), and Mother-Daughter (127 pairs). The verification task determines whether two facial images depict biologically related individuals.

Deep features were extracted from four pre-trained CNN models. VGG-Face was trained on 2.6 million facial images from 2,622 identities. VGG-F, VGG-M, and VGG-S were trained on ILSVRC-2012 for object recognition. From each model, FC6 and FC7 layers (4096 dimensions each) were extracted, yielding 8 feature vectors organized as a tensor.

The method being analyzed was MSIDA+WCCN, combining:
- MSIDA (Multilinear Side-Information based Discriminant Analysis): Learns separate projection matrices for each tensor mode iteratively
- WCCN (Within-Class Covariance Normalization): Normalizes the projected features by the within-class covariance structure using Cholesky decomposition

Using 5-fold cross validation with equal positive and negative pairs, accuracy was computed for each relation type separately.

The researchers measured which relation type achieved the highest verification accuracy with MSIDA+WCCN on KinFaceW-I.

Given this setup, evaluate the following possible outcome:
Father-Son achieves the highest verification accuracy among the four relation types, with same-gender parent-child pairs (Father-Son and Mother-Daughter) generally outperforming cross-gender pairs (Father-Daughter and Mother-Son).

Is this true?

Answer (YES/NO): NO